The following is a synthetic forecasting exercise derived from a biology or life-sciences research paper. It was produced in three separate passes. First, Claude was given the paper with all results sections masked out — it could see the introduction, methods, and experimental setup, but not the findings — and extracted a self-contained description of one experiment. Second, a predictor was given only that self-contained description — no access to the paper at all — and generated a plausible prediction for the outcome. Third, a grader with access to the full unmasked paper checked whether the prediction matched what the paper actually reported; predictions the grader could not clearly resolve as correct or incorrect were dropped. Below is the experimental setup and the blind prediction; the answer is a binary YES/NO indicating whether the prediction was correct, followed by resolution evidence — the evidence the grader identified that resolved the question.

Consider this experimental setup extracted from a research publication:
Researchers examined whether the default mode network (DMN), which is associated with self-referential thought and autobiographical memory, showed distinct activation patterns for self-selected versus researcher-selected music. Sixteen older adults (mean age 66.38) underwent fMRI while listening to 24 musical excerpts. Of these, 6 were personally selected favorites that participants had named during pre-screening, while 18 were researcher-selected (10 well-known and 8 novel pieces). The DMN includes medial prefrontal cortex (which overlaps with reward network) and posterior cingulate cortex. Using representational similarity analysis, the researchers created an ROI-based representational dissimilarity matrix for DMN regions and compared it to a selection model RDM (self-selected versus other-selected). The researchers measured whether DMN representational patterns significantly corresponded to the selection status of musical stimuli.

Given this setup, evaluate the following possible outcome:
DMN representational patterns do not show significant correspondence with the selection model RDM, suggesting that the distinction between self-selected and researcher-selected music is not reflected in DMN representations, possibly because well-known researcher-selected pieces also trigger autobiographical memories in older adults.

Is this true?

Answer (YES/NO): YES